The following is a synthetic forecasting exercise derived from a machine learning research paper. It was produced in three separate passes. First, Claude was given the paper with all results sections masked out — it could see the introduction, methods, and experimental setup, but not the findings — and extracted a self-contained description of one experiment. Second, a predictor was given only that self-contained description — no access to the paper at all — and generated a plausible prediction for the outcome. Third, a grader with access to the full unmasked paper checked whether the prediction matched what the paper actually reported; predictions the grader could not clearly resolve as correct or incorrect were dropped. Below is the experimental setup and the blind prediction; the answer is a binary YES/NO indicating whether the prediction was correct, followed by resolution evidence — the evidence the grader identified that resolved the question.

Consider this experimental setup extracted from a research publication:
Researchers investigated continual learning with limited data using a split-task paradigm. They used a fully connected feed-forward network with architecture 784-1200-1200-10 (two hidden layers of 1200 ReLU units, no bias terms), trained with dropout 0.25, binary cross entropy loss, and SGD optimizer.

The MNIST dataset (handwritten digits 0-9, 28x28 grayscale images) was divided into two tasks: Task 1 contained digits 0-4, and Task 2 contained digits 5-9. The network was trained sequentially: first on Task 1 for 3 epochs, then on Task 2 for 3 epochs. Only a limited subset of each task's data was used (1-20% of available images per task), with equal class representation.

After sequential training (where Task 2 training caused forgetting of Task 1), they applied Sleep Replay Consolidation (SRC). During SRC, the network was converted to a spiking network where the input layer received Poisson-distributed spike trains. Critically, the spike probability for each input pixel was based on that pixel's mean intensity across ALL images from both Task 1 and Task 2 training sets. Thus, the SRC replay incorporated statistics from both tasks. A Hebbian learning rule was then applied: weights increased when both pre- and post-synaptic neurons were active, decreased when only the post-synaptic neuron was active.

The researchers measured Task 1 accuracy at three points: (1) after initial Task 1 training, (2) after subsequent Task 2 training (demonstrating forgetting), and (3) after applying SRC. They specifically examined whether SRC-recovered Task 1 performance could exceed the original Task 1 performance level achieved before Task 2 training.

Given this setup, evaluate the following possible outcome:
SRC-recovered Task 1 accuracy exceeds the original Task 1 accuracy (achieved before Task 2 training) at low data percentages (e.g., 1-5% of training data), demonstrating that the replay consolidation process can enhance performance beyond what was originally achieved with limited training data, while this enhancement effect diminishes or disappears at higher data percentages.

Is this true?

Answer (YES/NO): YES